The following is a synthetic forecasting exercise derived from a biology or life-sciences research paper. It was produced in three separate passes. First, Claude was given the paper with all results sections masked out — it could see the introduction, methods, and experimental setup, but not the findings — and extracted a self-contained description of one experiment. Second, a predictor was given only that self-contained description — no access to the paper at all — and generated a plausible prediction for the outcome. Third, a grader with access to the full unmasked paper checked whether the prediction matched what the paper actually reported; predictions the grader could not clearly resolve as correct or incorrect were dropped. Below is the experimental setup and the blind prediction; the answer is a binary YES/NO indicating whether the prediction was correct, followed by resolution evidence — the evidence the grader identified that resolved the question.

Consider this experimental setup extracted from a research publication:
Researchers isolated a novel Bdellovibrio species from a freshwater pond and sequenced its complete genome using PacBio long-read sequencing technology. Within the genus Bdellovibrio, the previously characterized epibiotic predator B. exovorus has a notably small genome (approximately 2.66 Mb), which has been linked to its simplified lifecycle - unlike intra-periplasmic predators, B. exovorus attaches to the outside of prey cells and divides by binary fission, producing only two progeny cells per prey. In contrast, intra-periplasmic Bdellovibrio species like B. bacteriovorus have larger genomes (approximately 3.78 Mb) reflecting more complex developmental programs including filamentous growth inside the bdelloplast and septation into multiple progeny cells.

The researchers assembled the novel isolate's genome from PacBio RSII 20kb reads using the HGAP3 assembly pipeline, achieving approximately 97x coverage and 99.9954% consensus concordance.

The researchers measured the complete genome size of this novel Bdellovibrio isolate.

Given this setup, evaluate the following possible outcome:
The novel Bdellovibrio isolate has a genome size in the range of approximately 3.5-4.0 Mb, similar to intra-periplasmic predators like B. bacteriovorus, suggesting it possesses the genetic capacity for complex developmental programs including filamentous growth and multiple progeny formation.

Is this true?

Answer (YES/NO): NO